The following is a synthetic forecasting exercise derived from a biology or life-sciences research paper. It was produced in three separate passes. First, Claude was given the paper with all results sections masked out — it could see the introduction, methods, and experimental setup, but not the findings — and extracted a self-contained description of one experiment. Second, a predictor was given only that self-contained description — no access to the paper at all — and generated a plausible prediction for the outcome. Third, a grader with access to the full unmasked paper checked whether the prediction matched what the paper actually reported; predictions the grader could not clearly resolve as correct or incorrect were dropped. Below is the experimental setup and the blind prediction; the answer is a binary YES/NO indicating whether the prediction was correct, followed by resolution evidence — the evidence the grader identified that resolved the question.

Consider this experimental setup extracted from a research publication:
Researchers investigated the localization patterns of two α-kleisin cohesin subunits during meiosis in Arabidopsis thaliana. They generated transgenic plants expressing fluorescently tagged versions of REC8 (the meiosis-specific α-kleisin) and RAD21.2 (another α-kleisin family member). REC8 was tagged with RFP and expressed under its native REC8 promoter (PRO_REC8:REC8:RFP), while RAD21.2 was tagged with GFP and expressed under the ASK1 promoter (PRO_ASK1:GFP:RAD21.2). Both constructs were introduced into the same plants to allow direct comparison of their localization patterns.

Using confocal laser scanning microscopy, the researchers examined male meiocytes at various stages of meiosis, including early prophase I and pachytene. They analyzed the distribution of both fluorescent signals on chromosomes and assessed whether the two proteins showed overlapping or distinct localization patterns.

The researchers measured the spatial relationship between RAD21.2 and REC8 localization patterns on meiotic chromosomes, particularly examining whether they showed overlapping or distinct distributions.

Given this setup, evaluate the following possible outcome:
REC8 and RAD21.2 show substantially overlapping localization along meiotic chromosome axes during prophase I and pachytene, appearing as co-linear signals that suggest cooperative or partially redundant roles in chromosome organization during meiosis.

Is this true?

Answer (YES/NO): NO